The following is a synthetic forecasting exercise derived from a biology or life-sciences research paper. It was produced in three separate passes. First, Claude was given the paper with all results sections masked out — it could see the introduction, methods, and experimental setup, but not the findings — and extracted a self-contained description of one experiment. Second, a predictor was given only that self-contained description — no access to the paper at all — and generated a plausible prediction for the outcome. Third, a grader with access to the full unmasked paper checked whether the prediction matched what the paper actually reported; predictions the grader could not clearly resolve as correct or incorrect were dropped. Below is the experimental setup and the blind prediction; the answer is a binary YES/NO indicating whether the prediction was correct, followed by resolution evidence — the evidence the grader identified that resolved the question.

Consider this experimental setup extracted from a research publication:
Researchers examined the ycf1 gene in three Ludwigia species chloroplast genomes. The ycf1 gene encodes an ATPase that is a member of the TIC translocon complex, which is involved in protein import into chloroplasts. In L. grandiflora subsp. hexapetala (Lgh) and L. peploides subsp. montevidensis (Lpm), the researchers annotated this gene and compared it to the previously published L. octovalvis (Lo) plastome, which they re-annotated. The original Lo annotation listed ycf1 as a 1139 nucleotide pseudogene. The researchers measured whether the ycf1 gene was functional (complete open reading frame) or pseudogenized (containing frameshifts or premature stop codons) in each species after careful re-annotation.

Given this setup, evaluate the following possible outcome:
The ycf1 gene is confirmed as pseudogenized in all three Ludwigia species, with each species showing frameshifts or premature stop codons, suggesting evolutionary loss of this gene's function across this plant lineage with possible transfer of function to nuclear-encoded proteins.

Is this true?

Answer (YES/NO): NO